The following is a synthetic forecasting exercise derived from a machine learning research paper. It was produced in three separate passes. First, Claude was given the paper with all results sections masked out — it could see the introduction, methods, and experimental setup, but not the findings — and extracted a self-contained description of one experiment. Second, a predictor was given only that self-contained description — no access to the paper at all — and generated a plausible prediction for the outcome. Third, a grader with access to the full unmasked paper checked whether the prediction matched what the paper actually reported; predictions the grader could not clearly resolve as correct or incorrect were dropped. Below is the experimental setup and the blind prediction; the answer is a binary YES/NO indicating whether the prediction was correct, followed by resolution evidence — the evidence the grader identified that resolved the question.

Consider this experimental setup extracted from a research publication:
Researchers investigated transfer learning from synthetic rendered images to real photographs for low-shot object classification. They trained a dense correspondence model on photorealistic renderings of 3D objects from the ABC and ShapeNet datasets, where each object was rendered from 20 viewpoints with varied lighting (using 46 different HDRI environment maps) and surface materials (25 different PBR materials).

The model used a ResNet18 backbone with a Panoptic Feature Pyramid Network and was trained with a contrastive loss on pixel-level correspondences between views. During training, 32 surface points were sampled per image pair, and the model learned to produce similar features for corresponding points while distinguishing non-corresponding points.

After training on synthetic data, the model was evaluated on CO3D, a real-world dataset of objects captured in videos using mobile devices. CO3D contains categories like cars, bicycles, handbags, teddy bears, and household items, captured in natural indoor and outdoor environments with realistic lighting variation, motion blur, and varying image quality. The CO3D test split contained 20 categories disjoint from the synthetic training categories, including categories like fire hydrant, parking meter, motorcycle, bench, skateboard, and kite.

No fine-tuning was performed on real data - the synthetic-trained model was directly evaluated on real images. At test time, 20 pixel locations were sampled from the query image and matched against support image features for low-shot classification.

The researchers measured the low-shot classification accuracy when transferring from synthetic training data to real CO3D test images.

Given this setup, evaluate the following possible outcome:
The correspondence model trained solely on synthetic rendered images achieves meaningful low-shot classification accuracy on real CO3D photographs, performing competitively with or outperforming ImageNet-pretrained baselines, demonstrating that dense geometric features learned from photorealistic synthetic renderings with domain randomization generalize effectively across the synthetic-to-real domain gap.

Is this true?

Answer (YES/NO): NO